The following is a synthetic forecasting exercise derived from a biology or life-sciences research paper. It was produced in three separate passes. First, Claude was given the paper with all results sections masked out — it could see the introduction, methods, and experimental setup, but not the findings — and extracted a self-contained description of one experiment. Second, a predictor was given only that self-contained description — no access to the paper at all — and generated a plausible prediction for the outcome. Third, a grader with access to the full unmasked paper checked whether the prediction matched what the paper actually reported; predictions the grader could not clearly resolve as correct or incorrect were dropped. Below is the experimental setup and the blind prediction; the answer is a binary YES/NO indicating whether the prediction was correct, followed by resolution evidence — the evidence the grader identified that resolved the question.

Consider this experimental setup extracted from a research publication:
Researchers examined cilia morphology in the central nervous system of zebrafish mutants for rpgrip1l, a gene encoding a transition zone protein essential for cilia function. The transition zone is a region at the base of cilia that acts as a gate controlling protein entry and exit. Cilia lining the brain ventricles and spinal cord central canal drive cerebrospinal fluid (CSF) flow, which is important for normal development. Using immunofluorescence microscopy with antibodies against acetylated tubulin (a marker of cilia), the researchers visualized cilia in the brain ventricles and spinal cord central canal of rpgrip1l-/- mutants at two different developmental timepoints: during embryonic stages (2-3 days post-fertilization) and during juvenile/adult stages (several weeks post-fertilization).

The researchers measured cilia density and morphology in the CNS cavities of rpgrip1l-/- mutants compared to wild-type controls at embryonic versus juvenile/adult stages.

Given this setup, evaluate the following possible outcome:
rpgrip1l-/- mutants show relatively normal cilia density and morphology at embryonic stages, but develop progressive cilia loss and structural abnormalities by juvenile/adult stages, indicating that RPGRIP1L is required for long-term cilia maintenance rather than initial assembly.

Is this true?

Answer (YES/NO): YES